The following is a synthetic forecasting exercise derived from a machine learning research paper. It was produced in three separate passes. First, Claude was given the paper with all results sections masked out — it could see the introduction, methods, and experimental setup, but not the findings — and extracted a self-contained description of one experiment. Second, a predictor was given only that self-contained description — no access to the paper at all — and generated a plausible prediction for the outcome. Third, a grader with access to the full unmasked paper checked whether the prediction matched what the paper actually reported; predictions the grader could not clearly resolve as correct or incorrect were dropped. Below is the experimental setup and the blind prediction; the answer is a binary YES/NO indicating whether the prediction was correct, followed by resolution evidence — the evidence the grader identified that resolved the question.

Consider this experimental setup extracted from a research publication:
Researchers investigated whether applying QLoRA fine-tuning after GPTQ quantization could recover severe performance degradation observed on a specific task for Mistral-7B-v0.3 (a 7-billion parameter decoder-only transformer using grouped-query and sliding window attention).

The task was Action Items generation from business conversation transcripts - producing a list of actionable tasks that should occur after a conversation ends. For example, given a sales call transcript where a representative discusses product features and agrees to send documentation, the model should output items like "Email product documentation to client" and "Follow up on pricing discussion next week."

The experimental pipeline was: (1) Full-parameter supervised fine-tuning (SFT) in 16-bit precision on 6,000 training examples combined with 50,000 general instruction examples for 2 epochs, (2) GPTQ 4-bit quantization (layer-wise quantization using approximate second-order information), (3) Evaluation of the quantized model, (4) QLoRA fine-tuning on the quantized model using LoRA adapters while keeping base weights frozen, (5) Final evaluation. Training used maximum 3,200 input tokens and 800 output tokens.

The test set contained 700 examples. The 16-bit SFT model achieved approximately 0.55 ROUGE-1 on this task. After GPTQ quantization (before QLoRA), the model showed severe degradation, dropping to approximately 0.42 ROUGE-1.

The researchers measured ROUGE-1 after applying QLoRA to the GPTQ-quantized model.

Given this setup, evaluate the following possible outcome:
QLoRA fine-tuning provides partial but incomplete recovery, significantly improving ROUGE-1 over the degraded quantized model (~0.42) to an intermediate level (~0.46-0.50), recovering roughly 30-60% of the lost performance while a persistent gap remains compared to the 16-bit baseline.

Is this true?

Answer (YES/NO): NO